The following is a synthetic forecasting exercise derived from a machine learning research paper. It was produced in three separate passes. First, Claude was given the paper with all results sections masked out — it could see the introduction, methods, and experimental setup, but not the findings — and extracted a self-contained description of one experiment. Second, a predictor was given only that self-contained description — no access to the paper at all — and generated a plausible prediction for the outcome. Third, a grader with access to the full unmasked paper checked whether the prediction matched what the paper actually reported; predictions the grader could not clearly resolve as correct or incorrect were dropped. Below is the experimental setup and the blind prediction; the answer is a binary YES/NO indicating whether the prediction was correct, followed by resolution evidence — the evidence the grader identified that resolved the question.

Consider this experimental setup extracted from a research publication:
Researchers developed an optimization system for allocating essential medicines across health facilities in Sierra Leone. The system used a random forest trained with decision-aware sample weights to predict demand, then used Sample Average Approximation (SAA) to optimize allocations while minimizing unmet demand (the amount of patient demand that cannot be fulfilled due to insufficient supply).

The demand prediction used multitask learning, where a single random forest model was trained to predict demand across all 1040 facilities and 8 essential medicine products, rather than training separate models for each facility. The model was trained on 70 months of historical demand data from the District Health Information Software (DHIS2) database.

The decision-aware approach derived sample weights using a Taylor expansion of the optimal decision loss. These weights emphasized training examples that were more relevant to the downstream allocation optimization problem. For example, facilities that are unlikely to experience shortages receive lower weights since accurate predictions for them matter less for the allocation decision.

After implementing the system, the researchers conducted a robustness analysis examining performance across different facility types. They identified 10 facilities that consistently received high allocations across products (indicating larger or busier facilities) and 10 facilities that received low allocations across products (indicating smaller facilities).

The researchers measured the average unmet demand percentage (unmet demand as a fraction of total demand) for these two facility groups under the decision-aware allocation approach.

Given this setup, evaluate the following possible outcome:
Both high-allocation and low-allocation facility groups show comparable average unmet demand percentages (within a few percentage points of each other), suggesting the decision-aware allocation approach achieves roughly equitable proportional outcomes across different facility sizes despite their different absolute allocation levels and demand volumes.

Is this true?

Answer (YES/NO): YES